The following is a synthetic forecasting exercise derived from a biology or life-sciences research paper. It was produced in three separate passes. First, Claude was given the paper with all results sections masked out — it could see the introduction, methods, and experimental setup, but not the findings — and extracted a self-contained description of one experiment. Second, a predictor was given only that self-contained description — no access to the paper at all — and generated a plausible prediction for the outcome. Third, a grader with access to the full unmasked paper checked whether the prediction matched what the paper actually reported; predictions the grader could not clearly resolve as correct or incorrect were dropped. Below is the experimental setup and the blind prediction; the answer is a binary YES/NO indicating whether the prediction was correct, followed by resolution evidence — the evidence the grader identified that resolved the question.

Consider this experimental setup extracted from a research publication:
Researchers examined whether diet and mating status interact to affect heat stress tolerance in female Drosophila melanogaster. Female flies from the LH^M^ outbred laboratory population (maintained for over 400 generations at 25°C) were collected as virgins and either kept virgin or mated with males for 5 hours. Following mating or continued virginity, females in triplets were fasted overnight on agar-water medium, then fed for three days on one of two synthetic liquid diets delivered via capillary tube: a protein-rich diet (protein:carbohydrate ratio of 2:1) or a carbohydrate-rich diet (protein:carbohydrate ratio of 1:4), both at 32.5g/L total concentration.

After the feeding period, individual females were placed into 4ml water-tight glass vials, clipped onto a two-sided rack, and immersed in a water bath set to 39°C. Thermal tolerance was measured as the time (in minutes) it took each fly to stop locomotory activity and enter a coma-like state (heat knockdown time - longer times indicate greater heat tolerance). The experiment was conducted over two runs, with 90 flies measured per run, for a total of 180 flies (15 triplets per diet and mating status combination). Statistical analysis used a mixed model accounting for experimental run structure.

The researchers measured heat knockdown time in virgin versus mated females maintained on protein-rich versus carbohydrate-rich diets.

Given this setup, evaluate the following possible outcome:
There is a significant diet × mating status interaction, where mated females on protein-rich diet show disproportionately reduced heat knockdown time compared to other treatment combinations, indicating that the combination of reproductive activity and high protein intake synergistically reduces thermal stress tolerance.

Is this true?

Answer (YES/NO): NO